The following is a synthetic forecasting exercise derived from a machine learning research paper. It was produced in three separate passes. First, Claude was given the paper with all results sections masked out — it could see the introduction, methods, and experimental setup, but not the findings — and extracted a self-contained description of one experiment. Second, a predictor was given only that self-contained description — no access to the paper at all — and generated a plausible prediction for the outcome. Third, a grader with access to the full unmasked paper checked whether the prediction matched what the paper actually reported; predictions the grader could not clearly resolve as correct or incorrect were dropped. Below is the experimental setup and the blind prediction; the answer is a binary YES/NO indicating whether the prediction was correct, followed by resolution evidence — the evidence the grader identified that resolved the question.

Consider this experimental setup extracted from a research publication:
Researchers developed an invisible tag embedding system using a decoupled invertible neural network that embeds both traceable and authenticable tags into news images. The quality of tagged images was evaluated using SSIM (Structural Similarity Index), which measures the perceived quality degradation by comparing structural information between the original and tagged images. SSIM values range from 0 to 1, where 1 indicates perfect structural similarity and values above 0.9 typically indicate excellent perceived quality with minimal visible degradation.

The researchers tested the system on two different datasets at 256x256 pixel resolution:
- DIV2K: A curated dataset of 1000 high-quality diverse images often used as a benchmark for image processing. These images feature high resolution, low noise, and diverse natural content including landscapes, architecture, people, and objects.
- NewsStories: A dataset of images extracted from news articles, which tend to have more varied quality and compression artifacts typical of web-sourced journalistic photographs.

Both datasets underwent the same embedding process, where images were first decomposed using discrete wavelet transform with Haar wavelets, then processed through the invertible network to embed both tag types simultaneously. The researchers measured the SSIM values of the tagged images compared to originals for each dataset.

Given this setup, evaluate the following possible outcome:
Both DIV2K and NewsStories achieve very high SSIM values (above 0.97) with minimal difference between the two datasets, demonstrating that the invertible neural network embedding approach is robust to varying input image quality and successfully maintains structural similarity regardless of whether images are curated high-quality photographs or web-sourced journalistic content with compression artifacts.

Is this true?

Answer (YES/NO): NO